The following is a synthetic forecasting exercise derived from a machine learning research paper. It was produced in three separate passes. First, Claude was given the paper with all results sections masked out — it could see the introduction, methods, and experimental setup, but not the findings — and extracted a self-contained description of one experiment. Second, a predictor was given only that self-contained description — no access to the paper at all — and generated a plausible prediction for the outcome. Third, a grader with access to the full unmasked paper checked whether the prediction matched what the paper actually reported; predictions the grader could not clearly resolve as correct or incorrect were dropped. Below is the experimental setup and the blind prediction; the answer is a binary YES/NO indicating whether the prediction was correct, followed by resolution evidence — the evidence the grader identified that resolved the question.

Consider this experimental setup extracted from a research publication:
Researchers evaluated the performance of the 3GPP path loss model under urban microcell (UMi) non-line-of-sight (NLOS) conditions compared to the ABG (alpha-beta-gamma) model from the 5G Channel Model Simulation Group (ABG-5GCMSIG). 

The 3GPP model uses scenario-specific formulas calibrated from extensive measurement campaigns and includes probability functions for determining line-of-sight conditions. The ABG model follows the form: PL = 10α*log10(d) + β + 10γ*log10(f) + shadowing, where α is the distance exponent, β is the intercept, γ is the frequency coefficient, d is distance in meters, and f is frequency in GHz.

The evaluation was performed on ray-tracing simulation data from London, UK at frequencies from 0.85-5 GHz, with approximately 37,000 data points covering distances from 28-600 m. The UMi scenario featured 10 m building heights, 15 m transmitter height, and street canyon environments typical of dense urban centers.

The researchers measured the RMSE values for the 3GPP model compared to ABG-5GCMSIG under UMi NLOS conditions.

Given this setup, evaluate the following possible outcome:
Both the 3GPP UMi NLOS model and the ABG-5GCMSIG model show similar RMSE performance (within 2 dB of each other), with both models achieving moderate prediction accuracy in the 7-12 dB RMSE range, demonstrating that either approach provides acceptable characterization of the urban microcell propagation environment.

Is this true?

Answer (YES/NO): NO